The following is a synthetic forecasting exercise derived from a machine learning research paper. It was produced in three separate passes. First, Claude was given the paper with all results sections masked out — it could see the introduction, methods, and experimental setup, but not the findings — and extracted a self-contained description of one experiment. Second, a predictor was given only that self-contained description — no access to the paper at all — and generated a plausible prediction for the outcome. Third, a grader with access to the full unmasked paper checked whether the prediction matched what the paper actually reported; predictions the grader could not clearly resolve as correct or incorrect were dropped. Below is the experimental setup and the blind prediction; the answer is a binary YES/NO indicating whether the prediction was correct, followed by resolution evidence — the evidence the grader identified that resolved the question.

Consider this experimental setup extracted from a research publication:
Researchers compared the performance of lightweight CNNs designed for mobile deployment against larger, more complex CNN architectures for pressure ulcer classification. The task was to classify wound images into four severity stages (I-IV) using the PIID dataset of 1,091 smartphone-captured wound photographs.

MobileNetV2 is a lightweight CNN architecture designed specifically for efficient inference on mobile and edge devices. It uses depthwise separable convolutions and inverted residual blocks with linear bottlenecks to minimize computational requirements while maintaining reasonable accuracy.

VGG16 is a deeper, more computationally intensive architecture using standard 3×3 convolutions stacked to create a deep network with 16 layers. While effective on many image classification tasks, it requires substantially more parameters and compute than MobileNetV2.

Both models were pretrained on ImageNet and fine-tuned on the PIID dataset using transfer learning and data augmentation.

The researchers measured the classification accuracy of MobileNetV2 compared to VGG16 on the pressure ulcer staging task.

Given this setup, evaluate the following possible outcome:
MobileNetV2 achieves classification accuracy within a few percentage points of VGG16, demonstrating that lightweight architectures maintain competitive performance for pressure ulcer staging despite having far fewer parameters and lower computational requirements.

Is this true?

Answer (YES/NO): NO